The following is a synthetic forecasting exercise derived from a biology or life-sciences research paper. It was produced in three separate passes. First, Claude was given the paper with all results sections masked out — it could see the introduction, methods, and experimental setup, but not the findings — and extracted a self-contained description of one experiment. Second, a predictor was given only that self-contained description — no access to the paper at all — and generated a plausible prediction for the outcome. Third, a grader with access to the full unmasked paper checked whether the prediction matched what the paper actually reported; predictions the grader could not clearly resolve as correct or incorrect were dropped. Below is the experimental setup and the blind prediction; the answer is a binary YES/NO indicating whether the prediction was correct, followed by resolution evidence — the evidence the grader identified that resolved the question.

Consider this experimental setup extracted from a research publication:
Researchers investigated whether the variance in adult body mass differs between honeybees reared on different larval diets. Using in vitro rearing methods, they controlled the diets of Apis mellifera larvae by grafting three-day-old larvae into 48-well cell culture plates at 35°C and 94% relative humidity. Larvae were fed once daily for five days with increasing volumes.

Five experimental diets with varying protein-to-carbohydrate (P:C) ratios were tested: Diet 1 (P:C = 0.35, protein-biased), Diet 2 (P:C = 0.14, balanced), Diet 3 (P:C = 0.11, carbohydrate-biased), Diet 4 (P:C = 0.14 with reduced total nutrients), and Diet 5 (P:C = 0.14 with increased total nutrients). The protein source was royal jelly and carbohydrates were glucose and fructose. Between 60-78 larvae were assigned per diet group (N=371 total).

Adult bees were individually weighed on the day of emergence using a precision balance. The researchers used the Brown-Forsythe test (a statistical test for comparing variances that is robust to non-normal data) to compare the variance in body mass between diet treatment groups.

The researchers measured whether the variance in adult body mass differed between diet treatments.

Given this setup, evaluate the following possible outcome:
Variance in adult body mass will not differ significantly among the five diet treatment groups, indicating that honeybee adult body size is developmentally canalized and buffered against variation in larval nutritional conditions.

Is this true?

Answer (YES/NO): NO